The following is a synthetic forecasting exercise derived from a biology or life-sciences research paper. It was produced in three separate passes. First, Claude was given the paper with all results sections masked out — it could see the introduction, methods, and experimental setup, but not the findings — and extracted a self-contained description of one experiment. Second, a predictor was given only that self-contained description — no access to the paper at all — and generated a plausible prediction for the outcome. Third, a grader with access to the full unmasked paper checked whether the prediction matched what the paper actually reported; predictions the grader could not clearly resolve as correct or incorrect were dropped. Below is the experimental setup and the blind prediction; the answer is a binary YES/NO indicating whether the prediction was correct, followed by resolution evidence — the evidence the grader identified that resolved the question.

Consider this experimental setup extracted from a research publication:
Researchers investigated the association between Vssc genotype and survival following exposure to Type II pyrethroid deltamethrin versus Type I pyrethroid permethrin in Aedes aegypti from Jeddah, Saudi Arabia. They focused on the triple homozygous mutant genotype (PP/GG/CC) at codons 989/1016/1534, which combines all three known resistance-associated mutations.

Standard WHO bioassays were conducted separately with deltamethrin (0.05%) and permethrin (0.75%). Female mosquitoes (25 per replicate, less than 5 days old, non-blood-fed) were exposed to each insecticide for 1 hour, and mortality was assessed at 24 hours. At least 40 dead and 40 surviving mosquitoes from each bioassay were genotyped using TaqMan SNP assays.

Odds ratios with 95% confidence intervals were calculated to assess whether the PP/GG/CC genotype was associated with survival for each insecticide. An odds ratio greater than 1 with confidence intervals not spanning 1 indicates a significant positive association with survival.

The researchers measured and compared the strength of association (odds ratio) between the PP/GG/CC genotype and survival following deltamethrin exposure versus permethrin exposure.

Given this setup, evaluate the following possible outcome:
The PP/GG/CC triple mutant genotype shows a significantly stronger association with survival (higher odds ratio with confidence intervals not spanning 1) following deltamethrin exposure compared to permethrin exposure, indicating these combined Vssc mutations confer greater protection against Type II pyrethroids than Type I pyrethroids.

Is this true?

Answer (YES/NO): NO